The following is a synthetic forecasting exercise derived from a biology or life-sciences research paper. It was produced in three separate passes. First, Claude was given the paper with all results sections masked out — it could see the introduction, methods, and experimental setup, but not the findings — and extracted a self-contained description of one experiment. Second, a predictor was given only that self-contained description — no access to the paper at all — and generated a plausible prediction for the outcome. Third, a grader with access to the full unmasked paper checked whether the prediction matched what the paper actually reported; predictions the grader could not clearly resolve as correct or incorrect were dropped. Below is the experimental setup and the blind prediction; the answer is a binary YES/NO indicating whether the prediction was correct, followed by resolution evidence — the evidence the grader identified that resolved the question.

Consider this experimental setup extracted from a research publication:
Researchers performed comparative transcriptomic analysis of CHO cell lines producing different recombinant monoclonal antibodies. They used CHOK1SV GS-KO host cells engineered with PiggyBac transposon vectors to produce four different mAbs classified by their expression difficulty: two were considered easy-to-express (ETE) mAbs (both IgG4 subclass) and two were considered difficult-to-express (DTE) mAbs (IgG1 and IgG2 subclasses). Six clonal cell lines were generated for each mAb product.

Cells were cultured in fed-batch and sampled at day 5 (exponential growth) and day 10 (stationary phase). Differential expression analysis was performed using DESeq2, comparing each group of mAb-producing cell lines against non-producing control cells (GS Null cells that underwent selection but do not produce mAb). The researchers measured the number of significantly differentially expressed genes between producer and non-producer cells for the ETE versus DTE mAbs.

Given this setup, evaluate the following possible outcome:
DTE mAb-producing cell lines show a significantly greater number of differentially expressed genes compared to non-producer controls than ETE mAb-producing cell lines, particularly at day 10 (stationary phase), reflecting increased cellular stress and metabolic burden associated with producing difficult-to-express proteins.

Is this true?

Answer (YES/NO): NO